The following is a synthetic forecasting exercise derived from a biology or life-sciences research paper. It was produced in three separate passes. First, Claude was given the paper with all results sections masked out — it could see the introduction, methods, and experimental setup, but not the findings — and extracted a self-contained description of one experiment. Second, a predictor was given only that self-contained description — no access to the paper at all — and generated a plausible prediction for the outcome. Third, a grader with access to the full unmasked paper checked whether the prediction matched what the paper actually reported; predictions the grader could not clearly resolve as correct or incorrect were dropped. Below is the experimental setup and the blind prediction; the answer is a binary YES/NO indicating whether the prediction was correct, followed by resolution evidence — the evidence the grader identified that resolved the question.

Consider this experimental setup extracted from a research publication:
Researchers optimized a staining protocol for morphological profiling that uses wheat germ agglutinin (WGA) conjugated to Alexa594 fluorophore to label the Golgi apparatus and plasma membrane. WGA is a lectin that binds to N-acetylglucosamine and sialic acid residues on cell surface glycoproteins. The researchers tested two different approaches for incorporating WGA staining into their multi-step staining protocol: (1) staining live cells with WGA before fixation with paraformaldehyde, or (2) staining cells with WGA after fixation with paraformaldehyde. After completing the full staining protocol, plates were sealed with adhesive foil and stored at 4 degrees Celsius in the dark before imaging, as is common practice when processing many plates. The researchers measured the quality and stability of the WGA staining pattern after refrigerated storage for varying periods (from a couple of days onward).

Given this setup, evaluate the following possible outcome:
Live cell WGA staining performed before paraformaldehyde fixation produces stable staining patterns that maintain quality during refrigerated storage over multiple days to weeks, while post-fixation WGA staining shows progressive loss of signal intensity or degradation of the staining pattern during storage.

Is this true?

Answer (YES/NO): YES